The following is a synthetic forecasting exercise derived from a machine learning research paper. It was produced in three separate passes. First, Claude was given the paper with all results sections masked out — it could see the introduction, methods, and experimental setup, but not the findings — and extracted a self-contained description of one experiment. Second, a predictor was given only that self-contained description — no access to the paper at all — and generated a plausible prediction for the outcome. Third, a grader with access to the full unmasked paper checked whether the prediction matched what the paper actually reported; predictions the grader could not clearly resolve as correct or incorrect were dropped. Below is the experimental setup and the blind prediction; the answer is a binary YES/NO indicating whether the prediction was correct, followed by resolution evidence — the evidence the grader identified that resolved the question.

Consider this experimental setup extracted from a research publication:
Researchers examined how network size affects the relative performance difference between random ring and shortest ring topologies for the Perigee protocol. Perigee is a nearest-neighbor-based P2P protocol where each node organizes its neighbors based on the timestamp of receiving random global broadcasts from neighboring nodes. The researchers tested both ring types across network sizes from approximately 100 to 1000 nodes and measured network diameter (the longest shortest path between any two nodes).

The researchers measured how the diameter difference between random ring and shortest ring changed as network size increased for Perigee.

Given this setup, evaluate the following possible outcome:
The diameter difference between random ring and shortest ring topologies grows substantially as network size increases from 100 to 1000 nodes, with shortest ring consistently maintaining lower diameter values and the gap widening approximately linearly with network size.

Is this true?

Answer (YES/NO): NO